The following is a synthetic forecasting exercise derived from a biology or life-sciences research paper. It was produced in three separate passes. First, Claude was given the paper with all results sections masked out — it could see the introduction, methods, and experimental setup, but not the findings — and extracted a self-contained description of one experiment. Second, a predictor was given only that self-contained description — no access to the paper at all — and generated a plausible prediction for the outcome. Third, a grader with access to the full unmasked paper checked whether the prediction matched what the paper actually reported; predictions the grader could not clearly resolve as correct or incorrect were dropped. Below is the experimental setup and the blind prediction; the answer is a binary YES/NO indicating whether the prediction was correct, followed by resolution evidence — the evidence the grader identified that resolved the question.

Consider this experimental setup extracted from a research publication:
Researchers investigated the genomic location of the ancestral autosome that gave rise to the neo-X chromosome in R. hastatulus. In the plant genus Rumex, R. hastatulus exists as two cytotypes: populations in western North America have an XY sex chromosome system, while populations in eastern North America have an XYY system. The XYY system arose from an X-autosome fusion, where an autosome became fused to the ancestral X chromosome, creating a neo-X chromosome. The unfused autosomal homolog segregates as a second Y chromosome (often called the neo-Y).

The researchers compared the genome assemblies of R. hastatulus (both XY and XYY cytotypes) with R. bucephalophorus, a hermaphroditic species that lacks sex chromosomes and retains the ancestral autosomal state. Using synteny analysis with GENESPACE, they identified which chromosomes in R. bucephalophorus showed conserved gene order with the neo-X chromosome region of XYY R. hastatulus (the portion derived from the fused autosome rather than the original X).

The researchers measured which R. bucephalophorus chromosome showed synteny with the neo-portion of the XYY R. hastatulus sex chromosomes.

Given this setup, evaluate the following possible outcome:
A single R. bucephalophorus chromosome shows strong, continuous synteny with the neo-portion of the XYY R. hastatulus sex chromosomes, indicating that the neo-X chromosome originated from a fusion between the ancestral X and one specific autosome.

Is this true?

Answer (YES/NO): NO